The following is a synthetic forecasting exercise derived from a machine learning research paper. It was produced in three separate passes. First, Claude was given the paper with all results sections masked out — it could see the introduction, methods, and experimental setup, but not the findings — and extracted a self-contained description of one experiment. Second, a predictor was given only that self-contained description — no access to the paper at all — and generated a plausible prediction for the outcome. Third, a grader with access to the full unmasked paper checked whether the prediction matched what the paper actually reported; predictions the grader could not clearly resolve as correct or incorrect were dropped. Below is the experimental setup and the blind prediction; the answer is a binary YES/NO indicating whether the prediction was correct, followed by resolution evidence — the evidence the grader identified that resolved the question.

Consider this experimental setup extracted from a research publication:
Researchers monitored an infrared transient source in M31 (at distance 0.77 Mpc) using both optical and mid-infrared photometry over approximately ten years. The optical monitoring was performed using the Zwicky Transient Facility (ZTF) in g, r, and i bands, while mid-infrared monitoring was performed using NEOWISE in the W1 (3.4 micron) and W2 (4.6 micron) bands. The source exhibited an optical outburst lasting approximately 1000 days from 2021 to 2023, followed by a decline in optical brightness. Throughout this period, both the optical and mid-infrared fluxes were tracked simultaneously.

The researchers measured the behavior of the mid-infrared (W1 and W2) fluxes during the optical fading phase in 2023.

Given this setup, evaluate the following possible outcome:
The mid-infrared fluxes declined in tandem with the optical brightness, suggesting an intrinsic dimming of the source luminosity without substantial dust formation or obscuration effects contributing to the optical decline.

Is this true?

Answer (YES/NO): NO